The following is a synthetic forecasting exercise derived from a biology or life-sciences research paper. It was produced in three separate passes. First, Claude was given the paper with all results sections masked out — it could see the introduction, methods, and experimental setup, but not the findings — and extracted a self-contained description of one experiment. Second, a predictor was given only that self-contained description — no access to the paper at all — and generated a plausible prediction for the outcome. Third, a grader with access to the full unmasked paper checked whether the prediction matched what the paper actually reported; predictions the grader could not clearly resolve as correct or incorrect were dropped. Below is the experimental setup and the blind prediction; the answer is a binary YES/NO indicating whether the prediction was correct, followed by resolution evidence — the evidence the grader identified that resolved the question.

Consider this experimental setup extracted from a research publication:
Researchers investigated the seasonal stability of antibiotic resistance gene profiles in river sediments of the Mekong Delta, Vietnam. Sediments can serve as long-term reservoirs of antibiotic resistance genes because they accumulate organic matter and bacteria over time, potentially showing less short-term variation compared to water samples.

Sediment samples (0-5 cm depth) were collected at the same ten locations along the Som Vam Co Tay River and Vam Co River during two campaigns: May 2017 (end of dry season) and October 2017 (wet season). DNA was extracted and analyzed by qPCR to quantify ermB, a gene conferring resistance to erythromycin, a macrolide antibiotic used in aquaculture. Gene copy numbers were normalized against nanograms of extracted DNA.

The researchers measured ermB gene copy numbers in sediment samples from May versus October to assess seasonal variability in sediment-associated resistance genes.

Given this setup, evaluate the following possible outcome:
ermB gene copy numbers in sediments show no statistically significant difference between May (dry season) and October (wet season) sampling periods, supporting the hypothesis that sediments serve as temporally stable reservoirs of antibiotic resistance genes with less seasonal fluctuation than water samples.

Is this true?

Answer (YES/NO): NO